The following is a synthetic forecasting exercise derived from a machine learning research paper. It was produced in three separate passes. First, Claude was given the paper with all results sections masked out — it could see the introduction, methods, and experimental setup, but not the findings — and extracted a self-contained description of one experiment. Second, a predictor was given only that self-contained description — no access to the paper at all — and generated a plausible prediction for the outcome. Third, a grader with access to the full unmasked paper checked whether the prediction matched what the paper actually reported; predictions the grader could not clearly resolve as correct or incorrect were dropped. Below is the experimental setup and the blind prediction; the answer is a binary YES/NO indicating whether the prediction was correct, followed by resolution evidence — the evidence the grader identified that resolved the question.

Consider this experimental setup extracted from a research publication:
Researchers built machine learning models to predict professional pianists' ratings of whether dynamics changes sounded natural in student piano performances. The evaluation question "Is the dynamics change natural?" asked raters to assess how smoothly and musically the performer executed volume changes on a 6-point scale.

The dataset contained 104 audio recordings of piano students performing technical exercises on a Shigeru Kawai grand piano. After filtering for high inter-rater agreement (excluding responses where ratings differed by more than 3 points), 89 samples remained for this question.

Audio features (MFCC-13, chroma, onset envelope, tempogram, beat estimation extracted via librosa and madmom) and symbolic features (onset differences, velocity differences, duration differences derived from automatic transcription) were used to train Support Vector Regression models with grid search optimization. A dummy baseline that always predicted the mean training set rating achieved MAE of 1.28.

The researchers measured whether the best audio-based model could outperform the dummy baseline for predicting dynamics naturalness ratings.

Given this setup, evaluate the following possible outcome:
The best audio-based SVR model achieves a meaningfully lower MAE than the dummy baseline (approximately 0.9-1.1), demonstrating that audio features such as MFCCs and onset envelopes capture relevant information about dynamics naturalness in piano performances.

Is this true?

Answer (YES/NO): NO